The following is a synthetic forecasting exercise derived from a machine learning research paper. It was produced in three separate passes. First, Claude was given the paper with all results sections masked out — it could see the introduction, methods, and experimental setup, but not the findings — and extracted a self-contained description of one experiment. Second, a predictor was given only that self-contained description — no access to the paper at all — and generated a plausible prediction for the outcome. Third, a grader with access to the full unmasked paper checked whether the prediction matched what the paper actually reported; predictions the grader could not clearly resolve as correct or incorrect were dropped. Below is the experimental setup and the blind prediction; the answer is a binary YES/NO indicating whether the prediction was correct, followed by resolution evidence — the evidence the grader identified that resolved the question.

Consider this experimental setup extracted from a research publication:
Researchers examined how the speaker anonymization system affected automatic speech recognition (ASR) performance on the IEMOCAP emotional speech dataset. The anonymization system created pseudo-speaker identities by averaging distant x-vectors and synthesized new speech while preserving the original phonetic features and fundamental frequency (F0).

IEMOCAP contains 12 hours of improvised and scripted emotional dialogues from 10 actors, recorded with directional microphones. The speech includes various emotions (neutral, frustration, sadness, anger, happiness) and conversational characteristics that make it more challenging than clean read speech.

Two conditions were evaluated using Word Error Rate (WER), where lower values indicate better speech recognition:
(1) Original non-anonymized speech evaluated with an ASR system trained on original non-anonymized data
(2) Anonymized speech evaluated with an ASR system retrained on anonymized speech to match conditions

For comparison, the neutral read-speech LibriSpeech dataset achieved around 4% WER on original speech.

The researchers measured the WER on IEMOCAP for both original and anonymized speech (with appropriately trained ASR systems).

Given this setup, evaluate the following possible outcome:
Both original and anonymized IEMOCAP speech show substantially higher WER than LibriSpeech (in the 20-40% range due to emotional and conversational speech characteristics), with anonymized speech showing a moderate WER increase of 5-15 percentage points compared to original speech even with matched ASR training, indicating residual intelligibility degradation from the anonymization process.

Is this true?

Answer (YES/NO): NO